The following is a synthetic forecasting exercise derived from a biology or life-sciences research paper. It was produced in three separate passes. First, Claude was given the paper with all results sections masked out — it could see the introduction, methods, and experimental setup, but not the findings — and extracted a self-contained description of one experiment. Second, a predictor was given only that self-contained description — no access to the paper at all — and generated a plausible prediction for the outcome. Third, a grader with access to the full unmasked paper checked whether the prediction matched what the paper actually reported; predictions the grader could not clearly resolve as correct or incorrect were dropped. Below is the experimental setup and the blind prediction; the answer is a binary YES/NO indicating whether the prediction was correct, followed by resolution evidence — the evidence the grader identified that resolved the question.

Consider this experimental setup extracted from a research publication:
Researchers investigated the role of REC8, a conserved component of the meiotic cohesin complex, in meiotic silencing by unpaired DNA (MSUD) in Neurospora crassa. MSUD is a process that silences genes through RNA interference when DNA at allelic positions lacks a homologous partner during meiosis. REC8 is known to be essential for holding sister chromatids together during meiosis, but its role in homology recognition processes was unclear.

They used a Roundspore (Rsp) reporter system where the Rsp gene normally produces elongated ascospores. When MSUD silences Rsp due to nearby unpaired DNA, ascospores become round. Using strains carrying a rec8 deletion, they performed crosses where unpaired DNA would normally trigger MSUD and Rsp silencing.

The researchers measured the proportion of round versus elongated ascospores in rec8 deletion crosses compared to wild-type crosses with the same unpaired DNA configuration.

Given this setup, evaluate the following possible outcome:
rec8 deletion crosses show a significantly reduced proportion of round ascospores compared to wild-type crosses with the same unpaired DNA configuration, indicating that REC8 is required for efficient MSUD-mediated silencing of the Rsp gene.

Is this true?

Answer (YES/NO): YES